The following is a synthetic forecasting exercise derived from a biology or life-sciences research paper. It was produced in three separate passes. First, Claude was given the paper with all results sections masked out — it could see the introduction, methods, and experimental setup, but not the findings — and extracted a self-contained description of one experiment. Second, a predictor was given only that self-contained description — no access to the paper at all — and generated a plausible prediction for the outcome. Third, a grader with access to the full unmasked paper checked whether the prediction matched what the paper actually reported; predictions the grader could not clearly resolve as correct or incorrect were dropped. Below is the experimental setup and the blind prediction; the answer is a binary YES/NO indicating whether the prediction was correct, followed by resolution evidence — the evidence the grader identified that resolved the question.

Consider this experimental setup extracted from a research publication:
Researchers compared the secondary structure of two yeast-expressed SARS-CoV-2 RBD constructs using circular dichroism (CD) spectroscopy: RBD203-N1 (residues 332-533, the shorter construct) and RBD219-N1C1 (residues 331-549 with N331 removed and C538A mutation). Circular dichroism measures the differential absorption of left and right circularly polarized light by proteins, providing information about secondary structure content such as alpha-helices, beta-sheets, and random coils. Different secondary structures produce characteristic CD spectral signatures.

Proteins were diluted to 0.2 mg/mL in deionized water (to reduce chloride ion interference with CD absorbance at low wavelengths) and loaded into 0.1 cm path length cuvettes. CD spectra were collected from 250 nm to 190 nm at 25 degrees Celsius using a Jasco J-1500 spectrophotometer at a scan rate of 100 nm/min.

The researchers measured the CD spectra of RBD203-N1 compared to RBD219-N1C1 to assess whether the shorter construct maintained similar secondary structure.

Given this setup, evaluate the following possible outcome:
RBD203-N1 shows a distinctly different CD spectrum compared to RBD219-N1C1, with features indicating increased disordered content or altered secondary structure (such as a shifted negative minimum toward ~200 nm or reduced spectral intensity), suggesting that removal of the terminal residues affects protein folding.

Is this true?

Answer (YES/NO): NO